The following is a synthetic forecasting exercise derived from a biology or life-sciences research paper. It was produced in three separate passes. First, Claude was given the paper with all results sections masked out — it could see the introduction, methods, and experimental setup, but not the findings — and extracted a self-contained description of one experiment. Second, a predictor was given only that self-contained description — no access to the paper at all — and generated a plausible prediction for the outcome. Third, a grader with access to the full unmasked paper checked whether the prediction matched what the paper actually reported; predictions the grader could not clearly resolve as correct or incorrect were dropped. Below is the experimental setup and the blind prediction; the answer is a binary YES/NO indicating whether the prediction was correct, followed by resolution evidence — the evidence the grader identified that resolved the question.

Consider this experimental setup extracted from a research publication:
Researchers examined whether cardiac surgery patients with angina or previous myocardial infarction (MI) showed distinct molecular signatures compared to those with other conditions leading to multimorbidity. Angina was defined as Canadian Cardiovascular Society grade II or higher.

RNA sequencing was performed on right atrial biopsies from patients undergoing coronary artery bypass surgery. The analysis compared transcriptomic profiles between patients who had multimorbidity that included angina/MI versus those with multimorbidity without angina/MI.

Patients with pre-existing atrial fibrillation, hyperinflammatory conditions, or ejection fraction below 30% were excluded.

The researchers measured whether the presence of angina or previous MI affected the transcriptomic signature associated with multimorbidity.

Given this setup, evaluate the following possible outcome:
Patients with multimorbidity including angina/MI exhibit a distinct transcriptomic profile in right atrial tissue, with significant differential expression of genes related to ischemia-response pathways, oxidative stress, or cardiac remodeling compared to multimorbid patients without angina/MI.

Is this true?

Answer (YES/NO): NO